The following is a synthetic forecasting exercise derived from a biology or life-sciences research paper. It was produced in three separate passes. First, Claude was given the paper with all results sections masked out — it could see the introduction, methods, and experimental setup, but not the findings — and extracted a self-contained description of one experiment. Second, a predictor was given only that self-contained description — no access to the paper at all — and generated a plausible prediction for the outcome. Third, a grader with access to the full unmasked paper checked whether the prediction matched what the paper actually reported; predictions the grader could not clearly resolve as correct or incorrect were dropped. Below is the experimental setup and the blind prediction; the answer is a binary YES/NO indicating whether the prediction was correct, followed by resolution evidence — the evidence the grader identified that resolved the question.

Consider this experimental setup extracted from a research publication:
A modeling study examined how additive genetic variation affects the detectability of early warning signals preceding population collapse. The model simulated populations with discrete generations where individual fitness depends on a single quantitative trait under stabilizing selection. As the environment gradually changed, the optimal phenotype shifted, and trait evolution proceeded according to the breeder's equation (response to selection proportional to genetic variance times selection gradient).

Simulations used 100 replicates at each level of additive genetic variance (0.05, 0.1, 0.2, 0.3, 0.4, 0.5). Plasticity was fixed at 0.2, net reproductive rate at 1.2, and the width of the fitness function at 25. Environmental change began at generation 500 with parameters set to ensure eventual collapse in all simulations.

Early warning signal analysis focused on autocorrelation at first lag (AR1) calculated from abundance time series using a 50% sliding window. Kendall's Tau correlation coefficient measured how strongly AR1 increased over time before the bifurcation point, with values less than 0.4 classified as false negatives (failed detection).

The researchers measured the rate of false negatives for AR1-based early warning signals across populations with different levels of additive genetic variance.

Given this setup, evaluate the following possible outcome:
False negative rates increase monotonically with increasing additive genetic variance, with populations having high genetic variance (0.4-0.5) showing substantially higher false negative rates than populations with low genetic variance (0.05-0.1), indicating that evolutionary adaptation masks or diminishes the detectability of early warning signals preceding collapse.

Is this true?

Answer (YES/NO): NO